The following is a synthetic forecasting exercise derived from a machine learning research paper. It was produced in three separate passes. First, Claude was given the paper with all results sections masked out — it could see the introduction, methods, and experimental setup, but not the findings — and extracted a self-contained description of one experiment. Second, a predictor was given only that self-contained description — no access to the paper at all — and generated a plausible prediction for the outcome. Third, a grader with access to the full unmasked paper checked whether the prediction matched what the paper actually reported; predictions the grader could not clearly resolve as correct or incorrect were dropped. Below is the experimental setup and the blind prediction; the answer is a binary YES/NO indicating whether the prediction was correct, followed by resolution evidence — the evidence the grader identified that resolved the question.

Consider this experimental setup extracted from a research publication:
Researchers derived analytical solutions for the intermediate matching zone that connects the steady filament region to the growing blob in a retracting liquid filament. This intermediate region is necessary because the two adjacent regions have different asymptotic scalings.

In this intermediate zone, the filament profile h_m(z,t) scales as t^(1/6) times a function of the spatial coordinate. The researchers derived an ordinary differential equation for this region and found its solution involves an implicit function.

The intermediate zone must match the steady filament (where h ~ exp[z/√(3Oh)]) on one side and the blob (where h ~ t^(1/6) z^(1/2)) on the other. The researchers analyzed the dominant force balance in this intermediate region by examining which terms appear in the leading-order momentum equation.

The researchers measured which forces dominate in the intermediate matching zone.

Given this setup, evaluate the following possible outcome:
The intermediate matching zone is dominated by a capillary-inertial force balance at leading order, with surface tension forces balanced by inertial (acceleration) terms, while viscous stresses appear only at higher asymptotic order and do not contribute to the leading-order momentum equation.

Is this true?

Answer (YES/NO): NO